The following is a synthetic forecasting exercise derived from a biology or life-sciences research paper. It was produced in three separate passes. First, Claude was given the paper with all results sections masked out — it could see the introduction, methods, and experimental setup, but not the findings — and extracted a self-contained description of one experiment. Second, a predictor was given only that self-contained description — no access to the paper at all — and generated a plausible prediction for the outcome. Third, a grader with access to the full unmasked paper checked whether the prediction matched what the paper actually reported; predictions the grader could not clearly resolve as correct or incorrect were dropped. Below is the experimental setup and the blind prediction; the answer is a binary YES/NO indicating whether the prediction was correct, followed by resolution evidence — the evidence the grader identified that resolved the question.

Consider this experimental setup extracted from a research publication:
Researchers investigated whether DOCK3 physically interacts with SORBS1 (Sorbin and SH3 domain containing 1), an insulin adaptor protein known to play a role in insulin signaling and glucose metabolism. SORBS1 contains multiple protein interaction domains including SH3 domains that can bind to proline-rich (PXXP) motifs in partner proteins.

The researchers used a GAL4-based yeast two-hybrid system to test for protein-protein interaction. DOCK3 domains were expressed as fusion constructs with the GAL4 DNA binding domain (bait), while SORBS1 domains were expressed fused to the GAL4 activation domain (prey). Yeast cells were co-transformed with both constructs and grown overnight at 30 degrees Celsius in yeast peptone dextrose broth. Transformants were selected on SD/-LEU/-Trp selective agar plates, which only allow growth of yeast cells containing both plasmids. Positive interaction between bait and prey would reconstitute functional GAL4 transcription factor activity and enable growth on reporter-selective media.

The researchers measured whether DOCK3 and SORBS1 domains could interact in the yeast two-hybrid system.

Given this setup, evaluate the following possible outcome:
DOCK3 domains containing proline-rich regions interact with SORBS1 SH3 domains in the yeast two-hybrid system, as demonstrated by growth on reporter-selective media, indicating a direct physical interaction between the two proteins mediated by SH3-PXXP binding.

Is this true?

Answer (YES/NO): YES